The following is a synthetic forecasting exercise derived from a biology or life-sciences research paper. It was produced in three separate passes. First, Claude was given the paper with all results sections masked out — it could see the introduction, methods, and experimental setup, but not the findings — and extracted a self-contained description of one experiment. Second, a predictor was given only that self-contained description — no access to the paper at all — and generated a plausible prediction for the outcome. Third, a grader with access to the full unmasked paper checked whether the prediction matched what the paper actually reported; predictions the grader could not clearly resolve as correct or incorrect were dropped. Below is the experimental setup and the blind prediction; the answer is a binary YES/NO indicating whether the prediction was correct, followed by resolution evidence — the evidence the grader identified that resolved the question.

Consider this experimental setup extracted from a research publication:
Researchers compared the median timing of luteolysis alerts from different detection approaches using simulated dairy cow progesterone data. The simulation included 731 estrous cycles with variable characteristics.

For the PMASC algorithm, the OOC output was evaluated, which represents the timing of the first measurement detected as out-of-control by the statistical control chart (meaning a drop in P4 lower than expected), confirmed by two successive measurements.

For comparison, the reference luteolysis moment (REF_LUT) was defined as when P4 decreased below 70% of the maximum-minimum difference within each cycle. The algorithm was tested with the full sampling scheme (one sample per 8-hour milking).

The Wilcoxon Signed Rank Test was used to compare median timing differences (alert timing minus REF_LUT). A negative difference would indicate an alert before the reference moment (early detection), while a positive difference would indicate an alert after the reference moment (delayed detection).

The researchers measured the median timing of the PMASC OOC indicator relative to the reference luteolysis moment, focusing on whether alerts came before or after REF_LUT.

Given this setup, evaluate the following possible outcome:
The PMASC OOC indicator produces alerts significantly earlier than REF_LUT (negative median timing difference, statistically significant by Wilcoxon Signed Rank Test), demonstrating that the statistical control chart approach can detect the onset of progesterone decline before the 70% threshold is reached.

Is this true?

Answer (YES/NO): NO